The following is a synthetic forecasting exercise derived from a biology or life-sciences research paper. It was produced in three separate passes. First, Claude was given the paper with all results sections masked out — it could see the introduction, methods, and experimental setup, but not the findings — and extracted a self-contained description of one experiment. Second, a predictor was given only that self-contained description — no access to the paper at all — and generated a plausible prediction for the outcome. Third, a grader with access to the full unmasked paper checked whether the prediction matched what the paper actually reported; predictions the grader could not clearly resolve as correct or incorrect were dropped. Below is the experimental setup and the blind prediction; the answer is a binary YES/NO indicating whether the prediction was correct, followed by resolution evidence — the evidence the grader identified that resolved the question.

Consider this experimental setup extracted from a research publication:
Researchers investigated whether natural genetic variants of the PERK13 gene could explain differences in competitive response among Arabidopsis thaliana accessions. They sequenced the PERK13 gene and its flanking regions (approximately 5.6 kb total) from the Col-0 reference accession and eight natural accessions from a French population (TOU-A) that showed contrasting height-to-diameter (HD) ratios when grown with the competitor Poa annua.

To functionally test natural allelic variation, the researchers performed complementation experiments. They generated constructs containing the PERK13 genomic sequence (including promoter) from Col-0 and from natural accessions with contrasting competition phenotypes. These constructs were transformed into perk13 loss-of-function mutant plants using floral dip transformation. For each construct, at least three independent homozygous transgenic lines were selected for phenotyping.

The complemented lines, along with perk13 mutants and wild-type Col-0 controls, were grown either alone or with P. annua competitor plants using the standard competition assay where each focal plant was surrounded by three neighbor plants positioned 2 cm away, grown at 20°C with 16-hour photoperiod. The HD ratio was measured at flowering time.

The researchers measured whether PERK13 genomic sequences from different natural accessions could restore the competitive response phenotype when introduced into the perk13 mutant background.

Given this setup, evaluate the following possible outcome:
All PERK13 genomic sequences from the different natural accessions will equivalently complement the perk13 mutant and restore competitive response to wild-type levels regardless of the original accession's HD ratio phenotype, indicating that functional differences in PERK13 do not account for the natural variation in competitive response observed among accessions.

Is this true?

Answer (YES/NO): NO